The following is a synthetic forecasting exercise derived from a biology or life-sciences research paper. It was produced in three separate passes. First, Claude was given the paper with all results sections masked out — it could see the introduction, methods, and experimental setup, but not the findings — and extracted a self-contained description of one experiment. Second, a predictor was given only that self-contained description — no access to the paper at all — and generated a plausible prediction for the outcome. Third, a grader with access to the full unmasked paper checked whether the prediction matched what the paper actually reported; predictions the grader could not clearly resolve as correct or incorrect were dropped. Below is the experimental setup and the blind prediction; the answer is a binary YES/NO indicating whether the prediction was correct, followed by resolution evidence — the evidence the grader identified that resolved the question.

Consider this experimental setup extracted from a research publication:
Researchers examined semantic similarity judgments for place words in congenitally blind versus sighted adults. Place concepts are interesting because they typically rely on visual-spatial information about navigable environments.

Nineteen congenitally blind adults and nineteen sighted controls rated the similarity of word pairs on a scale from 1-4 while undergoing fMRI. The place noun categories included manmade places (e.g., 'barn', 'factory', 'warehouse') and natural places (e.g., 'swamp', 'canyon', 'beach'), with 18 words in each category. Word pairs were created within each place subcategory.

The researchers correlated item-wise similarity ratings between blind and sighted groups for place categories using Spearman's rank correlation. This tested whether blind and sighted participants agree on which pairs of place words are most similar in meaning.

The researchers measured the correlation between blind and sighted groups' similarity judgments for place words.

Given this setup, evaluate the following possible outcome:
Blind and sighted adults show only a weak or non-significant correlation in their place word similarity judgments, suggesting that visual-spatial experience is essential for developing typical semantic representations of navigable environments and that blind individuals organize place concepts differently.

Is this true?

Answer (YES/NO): NO